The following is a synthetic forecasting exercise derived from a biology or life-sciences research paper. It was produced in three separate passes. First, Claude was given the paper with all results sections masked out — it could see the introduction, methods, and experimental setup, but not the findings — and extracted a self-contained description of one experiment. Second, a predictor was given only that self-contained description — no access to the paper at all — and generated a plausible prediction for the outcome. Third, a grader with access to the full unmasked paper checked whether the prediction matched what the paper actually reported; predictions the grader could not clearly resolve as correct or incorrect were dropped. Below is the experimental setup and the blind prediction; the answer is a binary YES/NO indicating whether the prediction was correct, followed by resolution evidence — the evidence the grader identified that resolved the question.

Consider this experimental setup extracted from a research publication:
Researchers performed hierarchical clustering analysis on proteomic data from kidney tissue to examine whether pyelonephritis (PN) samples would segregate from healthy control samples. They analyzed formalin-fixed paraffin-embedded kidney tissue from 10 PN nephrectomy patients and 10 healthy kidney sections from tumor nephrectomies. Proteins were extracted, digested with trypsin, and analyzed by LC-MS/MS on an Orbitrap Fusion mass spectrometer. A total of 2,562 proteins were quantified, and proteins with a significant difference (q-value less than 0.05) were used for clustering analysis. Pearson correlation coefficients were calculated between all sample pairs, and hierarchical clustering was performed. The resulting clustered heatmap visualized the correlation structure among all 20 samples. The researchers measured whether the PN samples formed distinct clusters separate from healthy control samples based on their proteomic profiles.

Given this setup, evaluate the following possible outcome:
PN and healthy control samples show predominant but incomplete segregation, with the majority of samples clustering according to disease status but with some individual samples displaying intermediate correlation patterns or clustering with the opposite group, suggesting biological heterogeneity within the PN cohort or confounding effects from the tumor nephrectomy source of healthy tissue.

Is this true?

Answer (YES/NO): YES